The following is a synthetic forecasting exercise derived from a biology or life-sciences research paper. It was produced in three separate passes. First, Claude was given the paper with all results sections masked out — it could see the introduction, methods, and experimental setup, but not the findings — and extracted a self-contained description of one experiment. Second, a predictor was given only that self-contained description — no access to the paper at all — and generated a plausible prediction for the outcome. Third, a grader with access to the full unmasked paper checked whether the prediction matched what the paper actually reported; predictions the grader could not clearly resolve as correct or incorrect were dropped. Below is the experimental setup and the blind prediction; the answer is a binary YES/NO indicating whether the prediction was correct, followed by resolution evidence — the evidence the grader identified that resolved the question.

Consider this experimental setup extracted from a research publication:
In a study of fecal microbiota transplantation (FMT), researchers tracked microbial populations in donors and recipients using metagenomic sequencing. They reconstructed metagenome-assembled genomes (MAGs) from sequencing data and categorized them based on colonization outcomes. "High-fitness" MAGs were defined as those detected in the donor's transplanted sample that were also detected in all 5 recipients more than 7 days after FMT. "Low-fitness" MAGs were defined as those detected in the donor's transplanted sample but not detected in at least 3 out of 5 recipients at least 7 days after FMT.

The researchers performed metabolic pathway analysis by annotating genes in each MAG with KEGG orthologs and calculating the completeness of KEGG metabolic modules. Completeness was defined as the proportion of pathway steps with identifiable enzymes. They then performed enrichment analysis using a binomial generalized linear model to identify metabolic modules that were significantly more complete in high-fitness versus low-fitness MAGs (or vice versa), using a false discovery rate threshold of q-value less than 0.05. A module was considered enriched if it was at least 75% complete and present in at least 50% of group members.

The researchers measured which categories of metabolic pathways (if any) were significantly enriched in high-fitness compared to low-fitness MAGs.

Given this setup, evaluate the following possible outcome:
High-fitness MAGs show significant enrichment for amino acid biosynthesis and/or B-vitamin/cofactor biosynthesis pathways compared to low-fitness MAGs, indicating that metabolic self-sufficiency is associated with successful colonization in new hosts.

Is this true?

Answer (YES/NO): YES